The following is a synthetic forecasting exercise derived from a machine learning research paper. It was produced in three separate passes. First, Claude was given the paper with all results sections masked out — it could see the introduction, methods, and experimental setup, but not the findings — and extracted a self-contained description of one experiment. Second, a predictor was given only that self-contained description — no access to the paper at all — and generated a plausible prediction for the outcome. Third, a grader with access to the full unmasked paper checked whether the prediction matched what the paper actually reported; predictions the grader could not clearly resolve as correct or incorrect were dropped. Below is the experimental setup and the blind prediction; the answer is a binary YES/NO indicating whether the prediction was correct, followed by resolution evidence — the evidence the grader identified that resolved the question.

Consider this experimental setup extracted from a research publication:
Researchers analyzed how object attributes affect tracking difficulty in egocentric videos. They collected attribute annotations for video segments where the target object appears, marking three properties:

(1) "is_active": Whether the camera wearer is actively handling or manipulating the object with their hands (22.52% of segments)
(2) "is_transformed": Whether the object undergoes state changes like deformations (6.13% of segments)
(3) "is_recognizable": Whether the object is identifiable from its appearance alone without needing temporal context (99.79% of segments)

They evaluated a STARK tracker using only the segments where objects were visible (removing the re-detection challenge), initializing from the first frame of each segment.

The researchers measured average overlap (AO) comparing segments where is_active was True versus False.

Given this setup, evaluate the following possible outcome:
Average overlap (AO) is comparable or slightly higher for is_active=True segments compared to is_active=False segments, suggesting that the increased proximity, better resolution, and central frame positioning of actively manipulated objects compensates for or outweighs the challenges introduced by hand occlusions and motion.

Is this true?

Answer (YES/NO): NO